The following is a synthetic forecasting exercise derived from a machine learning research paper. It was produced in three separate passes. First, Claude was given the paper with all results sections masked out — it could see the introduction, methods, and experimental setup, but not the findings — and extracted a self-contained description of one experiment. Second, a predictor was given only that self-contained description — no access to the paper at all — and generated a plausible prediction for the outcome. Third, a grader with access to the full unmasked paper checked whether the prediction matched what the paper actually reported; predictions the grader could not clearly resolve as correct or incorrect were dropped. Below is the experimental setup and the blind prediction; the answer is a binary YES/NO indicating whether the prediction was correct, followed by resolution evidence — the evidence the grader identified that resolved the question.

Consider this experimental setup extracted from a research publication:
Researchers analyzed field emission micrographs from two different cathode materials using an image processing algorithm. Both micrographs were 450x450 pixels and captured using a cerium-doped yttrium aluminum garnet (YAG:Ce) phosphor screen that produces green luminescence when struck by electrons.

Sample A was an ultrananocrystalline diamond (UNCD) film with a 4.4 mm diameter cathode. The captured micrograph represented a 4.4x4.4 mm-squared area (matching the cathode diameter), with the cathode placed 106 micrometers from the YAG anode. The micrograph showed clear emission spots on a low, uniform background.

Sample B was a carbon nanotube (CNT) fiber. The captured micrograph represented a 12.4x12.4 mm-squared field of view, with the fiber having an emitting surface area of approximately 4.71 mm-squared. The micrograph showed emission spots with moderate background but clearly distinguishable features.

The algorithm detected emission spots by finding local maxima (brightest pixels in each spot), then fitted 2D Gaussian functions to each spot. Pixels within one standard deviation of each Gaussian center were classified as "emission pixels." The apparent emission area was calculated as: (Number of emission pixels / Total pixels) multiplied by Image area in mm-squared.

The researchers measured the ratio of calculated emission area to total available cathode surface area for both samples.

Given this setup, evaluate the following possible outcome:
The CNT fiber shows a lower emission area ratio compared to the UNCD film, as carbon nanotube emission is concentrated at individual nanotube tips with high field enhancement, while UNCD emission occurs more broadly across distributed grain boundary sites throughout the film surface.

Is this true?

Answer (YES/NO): NO